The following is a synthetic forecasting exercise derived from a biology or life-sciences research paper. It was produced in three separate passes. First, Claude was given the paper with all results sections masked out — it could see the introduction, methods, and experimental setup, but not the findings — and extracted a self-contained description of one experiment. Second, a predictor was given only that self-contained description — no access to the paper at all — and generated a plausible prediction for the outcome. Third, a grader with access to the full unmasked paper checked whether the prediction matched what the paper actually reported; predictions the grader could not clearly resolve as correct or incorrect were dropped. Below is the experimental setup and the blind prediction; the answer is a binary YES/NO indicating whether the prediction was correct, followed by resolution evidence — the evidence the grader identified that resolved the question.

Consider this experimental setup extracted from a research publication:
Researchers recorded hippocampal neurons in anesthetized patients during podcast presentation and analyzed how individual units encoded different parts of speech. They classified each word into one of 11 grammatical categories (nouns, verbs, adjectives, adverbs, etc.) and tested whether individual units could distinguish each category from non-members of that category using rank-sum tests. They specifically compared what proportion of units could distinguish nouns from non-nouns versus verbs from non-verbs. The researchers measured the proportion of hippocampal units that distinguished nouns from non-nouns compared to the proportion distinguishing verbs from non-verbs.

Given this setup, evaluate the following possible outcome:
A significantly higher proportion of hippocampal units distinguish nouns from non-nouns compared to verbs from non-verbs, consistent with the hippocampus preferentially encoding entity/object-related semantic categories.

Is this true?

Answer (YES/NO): YES